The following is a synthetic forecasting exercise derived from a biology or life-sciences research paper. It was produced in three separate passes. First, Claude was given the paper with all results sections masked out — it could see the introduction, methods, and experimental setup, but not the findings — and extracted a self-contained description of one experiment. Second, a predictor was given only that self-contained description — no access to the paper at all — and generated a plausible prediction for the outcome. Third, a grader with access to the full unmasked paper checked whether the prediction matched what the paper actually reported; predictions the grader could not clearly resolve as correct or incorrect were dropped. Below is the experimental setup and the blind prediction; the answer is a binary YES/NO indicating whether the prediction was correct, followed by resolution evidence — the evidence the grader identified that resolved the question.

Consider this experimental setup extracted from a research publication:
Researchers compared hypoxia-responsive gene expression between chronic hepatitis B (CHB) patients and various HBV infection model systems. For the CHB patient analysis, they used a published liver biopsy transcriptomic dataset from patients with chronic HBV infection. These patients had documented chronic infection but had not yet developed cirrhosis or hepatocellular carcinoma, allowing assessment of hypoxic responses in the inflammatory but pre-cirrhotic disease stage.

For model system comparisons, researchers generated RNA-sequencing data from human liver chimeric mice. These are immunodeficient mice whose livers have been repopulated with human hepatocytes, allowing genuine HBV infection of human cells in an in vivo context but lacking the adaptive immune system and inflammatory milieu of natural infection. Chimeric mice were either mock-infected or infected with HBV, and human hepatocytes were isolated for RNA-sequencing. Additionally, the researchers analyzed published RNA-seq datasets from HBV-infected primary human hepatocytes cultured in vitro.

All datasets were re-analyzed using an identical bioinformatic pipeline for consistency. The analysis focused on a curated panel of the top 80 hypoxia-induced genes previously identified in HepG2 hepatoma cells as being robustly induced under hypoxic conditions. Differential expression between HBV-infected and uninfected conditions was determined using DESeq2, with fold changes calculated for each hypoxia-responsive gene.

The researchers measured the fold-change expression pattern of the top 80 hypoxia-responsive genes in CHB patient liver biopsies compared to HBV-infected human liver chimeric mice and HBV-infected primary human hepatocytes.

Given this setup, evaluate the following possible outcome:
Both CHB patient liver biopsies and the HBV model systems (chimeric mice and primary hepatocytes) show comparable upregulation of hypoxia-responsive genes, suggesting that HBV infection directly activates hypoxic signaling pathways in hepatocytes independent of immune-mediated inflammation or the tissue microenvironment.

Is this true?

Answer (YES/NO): NO